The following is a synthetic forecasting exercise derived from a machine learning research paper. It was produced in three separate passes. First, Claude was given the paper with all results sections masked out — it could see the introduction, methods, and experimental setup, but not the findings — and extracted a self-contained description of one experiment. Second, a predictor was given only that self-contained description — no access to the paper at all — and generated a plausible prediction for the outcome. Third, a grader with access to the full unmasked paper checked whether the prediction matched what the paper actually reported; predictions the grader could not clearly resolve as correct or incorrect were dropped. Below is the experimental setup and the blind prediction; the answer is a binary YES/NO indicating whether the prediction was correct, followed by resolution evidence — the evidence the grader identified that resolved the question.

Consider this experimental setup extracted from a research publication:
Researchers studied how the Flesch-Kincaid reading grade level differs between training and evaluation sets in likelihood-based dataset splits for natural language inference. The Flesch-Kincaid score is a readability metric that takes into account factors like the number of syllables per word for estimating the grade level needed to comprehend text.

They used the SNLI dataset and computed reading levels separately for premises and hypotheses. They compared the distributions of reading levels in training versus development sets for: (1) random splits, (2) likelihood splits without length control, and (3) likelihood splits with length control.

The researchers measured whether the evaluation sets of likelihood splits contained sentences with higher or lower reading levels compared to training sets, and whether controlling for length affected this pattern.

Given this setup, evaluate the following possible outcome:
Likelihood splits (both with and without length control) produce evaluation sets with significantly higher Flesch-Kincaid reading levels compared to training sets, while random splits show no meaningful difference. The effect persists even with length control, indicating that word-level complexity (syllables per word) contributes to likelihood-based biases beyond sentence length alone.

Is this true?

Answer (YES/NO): YES